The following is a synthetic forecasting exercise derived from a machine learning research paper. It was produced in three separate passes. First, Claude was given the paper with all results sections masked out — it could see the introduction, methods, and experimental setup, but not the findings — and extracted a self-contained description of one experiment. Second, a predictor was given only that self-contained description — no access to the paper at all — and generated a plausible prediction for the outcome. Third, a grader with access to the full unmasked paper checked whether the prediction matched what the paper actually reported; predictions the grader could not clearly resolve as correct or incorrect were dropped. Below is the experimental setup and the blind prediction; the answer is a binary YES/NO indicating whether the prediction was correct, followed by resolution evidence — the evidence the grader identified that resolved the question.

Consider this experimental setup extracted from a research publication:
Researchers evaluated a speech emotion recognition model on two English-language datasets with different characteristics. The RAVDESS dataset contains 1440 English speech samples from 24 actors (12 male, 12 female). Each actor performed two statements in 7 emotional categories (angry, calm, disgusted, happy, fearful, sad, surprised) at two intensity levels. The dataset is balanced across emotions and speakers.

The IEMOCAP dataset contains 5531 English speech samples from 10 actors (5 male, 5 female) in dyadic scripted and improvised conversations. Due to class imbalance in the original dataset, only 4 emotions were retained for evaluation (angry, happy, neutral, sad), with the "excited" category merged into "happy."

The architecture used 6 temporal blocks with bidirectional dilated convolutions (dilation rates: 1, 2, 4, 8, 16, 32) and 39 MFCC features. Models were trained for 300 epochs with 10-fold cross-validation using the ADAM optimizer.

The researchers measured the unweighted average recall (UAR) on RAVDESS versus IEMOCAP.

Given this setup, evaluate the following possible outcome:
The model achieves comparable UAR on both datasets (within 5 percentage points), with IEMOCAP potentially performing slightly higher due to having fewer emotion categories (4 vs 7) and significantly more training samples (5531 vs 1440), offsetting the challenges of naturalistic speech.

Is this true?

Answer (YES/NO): NO